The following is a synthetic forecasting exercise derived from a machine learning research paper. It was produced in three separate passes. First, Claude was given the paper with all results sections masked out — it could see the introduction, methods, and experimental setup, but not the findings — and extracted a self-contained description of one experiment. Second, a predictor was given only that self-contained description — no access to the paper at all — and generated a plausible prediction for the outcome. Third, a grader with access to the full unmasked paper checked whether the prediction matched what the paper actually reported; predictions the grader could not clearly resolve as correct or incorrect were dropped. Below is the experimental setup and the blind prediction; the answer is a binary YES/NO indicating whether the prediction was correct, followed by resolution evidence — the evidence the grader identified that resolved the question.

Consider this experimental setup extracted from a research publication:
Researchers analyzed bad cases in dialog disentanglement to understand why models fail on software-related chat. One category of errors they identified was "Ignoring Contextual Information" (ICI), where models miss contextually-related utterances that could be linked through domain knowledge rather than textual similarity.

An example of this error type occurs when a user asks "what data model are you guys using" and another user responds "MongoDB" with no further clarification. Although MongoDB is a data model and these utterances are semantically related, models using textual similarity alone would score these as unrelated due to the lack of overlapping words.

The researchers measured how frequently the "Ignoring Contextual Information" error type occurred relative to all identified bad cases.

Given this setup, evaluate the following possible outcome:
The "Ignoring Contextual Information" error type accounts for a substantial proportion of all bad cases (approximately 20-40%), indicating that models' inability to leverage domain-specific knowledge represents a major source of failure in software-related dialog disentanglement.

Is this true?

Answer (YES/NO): YES